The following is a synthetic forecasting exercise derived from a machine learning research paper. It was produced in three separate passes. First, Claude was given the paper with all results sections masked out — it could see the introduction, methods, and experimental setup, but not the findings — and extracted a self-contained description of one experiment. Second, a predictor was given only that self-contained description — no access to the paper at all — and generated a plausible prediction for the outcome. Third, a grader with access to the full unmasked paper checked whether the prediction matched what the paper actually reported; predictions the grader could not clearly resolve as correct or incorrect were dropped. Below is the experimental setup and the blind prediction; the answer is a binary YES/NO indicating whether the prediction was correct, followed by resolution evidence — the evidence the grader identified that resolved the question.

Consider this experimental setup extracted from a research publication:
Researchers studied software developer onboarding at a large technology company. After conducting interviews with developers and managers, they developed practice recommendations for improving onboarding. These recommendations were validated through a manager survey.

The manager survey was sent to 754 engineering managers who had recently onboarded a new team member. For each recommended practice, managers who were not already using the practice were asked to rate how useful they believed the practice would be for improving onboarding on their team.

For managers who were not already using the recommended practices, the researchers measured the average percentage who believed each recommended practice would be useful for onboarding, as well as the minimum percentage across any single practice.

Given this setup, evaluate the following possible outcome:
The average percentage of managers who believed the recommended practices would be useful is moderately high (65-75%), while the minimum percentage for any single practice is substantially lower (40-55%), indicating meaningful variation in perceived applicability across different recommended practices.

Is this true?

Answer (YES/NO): NO